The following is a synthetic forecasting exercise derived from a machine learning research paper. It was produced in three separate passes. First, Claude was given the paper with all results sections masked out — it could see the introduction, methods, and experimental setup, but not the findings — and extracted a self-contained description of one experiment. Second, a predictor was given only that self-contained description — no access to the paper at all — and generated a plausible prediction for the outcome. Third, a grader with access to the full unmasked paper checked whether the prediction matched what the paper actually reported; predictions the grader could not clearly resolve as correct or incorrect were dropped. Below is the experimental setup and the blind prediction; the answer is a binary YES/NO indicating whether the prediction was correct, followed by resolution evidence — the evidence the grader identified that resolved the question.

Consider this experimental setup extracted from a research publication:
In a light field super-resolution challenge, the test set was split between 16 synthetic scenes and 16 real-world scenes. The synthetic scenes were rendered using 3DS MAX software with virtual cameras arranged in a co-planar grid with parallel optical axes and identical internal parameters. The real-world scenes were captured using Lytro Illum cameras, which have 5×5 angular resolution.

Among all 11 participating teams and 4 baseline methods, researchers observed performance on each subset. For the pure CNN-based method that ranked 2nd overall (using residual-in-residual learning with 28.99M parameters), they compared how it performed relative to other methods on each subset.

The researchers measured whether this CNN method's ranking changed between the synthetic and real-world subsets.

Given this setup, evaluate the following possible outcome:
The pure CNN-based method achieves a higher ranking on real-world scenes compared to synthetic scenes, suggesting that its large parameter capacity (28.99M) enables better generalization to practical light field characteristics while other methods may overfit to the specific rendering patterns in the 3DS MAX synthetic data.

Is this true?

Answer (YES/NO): YES